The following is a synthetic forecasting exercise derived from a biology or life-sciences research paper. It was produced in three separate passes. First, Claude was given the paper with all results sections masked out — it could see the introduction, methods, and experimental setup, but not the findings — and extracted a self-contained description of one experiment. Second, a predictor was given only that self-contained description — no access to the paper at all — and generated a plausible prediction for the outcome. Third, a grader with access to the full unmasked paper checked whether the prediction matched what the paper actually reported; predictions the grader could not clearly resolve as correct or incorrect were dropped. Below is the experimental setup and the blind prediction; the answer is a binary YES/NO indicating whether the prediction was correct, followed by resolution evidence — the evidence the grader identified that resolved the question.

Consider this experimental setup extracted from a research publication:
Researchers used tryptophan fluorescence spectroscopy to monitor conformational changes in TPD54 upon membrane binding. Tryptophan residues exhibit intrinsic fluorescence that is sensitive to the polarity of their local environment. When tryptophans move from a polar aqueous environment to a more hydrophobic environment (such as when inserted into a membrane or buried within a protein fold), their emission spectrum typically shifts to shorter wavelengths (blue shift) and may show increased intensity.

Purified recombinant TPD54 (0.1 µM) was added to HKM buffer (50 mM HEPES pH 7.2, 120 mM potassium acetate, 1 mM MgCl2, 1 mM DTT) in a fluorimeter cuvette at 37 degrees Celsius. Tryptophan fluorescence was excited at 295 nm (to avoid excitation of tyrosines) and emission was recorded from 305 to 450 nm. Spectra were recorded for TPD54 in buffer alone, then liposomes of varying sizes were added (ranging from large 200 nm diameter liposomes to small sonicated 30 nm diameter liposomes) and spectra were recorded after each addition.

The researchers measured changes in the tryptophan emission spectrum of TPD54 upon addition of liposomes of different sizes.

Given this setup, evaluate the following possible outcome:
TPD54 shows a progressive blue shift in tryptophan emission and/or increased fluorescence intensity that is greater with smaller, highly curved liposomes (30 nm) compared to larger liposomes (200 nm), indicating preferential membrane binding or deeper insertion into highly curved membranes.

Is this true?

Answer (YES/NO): YES